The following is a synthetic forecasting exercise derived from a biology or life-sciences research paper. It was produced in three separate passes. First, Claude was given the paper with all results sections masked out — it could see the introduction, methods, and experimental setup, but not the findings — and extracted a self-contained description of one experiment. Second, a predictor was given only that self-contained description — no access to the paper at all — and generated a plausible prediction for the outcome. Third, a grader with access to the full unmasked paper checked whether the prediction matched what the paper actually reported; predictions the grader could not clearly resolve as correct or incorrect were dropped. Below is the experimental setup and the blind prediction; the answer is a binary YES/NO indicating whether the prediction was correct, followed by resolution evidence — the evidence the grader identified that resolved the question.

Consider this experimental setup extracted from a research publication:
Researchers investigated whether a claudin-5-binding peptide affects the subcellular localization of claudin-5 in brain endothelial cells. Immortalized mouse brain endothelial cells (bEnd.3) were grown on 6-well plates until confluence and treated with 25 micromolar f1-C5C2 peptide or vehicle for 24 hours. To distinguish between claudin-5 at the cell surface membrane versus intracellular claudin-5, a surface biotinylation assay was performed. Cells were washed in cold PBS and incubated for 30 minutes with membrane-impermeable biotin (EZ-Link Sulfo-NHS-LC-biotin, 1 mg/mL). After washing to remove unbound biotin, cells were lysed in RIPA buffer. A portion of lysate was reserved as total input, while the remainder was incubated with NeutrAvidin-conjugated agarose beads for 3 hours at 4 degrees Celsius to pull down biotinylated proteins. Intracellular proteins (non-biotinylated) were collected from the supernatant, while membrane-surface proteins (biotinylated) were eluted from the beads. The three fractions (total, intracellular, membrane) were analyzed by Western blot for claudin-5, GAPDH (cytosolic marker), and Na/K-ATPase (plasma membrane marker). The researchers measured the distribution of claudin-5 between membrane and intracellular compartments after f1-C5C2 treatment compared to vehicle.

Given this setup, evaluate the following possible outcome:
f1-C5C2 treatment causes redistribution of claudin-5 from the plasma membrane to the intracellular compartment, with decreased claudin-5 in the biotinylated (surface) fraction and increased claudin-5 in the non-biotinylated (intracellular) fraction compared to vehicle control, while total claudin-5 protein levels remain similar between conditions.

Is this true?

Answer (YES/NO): NO